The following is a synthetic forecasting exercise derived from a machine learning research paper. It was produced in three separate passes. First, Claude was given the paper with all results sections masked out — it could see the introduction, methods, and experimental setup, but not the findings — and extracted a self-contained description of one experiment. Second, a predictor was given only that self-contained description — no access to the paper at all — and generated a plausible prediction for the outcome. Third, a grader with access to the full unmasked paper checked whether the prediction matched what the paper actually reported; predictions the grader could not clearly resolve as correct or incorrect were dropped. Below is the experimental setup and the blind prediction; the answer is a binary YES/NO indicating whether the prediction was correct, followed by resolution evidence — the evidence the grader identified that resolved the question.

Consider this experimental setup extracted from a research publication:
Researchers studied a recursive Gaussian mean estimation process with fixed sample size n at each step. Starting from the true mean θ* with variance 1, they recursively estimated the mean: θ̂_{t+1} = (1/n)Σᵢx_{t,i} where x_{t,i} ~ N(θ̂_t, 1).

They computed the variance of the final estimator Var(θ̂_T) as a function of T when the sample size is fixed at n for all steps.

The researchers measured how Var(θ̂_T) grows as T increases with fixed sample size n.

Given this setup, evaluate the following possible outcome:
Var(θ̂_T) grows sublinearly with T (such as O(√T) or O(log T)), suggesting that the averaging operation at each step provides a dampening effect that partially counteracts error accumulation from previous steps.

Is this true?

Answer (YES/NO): NO